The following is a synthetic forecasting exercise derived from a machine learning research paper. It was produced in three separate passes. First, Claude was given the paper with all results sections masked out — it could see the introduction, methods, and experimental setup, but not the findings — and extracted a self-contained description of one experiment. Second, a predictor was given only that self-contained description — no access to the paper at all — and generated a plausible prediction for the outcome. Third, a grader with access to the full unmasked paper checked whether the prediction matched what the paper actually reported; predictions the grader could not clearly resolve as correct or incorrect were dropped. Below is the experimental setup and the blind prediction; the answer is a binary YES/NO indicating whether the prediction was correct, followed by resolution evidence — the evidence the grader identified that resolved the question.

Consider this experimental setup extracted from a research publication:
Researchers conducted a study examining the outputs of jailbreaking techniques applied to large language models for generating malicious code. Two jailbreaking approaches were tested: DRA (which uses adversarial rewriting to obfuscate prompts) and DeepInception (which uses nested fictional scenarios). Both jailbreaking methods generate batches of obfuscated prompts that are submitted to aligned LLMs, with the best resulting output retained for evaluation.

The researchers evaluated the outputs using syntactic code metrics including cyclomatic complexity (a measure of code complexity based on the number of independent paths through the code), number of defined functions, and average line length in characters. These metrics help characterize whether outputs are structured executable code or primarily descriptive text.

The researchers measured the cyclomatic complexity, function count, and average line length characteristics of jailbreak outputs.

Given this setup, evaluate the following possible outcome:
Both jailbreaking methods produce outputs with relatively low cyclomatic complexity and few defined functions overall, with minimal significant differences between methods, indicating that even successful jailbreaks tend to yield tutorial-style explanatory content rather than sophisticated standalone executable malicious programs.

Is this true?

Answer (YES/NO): YES